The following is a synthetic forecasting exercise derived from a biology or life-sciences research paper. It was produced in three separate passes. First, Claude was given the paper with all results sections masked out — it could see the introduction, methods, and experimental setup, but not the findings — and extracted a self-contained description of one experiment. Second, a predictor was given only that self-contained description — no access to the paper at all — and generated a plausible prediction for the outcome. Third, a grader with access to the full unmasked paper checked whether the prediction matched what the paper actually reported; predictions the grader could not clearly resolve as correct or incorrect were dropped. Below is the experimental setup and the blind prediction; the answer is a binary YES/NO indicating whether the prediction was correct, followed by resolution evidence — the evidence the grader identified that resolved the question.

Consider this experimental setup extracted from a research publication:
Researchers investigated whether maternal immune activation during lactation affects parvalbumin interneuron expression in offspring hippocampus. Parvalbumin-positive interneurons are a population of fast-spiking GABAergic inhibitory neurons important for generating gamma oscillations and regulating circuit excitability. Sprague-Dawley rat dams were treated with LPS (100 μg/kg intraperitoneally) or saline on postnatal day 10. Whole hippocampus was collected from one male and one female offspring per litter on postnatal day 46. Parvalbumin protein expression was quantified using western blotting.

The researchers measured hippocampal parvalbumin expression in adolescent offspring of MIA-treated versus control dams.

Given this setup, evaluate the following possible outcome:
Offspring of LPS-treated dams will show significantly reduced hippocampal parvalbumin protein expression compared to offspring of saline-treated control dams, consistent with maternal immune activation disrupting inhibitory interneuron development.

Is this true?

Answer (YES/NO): NO